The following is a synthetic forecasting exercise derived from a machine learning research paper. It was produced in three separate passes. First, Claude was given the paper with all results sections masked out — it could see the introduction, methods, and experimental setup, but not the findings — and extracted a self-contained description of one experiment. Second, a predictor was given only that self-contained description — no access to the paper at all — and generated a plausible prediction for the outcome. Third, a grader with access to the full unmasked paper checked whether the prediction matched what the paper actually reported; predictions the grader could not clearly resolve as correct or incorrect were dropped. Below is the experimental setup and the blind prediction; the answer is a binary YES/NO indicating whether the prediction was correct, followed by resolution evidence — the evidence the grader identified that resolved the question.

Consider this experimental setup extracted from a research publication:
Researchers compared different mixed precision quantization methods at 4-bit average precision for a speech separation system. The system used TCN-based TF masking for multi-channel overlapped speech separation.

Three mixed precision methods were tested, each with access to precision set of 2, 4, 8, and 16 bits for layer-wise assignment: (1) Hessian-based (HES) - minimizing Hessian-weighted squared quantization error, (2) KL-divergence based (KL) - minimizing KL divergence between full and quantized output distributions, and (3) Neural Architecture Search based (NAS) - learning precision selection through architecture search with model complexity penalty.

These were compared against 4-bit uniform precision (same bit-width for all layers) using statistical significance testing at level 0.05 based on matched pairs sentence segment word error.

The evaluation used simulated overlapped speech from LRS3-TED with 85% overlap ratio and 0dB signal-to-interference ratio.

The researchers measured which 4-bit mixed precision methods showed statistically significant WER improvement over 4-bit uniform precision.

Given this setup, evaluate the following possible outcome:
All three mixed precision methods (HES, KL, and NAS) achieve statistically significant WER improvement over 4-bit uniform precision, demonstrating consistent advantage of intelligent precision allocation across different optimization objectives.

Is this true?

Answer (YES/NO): NO